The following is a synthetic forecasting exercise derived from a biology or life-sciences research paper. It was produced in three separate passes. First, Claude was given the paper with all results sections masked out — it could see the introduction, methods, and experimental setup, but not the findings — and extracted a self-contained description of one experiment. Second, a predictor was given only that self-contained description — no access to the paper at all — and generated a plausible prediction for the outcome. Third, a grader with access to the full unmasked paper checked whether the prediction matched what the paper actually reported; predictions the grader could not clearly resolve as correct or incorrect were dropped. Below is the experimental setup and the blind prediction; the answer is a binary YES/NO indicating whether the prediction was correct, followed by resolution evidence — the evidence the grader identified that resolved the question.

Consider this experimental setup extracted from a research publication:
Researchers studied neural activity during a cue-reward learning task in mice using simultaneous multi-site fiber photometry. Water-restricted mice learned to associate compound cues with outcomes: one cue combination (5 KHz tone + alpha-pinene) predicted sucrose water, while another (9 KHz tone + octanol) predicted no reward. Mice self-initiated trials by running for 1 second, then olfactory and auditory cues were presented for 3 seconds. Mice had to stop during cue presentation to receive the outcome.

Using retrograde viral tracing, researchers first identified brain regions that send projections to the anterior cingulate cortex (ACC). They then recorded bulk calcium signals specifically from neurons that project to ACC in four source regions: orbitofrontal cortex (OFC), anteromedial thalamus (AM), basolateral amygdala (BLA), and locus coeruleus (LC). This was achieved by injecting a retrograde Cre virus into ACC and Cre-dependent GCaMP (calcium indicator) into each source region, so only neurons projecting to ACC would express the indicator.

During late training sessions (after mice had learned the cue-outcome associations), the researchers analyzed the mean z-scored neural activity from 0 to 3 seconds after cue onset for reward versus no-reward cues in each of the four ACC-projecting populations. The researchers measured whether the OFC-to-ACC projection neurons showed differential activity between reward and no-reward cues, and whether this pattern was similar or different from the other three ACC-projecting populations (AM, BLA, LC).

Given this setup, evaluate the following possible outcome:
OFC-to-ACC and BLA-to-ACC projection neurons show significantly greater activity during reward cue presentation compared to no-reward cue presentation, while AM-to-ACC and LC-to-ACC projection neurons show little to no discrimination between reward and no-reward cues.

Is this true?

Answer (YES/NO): NO